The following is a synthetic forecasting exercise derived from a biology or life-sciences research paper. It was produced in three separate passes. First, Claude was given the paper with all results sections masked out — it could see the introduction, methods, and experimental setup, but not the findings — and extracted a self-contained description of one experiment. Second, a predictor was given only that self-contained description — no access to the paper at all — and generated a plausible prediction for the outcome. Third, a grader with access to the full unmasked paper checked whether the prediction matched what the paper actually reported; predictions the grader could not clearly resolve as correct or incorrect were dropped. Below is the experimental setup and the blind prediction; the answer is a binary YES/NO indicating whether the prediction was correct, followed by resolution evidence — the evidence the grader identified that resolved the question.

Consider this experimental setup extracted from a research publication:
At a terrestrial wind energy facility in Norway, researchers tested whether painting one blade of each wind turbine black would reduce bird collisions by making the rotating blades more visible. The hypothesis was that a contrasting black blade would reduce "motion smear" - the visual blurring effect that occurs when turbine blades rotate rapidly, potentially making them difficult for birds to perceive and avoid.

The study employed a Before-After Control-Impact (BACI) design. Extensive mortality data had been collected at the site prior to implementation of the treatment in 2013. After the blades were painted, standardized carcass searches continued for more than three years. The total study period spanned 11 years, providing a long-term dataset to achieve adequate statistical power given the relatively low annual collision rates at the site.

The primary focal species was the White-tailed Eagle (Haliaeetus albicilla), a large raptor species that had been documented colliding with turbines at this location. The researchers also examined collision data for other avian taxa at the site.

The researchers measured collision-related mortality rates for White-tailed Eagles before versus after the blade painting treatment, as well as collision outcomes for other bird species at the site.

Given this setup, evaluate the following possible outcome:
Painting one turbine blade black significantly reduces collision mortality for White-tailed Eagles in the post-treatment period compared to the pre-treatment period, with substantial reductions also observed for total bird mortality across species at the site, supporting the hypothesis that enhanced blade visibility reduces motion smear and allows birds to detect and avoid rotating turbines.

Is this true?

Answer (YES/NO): NO